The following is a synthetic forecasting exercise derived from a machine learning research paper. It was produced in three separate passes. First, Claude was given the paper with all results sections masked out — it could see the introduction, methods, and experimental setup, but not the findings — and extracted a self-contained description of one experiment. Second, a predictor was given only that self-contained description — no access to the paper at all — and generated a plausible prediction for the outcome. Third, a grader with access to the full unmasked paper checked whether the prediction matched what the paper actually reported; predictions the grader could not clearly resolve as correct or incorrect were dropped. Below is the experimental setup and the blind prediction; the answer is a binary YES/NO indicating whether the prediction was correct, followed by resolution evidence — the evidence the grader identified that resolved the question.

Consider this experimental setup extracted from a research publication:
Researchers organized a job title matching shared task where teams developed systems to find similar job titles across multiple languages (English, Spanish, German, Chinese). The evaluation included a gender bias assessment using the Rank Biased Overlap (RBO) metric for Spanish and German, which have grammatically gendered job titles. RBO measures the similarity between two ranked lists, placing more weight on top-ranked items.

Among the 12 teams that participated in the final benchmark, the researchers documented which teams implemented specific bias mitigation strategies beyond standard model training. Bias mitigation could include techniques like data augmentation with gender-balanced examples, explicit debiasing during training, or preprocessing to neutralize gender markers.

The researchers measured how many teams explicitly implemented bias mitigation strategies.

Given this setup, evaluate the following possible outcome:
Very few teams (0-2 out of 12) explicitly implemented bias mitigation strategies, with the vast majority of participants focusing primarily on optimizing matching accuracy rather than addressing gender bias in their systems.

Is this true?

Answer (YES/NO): YES